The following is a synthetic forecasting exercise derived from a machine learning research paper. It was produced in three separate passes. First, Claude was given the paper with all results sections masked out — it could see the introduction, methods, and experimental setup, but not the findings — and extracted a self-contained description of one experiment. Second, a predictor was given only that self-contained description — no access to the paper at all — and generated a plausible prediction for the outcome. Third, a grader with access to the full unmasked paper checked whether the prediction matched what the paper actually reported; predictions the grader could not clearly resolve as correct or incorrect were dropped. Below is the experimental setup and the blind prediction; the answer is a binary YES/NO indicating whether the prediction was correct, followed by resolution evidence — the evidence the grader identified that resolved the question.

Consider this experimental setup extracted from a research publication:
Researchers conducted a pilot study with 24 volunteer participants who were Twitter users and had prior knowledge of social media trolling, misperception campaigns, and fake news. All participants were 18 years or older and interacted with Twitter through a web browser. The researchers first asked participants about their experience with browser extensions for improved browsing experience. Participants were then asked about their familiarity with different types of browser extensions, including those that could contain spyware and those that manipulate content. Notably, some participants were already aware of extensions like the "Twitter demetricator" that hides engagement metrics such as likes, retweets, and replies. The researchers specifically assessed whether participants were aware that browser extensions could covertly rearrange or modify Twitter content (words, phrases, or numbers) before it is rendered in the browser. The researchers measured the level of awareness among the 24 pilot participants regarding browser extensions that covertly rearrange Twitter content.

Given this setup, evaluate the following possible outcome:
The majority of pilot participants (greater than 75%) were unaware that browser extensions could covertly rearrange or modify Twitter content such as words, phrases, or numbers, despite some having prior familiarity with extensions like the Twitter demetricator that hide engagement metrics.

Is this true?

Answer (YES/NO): YES